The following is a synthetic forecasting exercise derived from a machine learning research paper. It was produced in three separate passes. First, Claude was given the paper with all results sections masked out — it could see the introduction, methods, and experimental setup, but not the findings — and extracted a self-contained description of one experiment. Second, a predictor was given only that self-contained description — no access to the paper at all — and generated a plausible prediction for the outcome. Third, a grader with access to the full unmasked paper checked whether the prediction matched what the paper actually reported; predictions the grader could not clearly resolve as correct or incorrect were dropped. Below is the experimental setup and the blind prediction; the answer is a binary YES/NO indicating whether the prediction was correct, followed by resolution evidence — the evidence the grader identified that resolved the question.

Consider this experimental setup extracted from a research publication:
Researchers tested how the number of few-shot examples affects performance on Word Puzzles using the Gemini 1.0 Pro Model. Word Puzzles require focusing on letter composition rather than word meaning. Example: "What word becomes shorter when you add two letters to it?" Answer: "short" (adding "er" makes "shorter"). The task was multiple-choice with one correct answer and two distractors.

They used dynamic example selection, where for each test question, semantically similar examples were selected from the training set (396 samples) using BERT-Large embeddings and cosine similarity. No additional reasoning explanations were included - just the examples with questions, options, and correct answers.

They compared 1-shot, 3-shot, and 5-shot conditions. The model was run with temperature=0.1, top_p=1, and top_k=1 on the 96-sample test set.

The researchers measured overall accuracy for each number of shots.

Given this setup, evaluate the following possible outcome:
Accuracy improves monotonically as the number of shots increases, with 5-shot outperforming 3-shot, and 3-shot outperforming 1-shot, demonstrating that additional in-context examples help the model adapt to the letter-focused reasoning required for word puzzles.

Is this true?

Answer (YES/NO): YES